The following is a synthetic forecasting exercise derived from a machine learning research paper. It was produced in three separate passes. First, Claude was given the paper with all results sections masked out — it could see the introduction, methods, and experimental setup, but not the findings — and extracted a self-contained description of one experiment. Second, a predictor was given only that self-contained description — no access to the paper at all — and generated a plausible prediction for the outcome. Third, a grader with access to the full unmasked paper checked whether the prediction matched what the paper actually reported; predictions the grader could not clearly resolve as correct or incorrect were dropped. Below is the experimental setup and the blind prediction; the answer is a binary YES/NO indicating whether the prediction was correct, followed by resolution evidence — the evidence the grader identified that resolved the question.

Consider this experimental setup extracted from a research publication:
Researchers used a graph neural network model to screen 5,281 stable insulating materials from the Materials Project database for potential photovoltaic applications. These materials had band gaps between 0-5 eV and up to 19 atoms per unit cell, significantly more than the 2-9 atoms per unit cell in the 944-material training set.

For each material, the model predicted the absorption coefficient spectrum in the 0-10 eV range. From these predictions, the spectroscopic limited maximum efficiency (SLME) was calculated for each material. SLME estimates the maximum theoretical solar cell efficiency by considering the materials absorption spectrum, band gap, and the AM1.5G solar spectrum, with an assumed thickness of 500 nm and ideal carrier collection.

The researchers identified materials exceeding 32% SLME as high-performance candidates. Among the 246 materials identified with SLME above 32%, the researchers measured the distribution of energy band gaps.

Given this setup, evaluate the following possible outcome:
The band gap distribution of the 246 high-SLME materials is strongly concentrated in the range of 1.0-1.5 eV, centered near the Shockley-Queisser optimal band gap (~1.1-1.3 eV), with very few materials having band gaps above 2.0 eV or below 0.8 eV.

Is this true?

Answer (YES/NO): YES